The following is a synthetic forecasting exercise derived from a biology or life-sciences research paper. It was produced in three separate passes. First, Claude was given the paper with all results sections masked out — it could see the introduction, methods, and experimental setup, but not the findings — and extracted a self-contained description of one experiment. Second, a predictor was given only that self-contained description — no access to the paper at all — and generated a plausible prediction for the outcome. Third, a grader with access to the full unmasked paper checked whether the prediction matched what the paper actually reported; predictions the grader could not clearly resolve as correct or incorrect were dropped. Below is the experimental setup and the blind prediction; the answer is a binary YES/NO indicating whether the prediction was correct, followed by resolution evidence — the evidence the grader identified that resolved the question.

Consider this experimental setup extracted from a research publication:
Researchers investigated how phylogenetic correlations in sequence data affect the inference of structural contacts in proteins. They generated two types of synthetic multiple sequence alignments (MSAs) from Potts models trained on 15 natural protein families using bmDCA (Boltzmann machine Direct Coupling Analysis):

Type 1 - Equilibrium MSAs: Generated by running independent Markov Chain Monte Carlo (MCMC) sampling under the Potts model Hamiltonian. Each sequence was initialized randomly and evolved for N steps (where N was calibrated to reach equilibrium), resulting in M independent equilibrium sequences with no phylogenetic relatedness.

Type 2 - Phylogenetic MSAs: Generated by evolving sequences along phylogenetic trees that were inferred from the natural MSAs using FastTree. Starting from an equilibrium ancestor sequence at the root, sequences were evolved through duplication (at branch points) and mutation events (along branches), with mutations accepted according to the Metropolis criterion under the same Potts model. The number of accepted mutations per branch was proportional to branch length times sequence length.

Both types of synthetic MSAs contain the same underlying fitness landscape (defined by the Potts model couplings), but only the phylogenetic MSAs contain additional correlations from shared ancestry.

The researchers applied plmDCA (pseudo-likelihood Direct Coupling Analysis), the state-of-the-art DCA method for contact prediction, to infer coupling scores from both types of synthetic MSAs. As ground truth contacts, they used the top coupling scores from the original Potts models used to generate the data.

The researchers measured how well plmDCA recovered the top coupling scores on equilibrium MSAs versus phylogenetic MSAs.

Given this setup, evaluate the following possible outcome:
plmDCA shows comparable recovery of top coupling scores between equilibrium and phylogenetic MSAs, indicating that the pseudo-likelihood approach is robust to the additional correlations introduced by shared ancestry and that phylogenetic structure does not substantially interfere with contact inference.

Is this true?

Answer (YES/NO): NO